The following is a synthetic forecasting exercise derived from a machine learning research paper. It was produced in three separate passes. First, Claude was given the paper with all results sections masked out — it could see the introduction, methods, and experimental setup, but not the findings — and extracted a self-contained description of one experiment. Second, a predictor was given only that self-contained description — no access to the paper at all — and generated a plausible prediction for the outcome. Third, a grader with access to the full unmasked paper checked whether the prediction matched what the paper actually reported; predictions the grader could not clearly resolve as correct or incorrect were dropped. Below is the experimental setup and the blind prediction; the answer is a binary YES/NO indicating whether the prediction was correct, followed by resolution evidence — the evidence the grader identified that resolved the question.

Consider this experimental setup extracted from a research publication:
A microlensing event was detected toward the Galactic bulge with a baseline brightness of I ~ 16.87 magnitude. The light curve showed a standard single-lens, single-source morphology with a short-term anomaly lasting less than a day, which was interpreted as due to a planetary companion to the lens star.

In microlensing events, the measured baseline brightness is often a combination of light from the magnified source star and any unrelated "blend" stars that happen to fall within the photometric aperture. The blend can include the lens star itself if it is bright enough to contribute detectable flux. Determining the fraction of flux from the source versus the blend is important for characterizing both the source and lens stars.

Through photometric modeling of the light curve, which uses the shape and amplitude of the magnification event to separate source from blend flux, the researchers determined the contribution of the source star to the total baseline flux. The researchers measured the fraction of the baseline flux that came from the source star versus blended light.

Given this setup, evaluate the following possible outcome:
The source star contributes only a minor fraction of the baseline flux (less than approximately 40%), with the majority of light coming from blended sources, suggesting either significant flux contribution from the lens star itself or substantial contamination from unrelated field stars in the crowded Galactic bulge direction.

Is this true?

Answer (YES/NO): YES